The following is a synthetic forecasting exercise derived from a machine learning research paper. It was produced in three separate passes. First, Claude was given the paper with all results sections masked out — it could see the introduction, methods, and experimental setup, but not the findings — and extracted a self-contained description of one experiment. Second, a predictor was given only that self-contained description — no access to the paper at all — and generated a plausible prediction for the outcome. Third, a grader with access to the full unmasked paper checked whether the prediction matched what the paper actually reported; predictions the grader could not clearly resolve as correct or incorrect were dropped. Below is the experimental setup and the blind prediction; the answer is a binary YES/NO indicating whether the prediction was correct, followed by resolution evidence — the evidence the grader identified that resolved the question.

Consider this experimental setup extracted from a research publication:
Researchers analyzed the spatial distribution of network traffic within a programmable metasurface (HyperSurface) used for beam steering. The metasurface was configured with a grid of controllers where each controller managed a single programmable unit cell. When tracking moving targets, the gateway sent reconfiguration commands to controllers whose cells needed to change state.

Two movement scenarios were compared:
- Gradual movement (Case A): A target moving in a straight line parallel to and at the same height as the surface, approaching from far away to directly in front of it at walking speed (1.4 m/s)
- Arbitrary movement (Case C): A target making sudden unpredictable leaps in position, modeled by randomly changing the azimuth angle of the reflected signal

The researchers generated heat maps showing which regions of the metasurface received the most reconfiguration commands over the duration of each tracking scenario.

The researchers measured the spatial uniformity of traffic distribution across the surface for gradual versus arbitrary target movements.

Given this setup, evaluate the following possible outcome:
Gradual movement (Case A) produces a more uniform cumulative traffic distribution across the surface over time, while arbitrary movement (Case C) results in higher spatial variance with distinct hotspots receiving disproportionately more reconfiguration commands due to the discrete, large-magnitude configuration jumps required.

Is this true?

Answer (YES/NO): NO